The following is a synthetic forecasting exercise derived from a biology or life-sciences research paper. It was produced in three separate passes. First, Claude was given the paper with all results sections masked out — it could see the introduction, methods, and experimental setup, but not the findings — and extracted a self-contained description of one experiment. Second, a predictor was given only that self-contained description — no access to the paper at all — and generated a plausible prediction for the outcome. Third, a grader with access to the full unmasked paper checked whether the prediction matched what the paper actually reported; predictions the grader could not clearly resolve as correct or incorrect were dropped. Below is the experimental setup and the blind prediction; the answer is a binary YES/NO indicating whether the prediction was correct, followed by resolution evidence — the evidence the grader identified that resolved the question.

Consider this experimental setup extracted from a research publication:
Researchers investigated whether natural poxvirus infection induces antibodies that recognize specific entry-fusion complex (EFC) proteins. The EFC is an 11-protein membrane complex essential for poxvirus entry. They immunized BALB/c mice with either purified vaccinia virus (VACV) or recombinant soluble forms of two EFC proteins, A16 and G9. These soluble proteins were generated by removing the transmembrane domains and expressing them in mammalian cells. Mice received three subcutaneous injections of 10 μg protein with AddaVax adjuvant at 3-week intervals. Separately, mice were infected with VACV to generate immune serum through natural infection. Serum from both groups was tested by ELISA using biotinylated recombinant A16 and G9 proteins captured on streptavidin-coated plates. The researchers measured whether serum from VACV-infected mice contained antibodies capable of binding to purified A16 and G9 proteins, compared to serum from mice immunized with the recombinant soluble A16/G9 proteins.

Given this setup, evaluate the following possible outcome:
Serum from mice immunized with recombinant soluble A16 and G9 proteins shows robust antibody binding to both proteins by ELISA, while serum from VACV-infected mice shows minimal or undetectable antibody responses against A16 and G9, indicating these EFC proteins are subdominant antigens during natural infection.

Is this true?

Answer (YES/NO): NO